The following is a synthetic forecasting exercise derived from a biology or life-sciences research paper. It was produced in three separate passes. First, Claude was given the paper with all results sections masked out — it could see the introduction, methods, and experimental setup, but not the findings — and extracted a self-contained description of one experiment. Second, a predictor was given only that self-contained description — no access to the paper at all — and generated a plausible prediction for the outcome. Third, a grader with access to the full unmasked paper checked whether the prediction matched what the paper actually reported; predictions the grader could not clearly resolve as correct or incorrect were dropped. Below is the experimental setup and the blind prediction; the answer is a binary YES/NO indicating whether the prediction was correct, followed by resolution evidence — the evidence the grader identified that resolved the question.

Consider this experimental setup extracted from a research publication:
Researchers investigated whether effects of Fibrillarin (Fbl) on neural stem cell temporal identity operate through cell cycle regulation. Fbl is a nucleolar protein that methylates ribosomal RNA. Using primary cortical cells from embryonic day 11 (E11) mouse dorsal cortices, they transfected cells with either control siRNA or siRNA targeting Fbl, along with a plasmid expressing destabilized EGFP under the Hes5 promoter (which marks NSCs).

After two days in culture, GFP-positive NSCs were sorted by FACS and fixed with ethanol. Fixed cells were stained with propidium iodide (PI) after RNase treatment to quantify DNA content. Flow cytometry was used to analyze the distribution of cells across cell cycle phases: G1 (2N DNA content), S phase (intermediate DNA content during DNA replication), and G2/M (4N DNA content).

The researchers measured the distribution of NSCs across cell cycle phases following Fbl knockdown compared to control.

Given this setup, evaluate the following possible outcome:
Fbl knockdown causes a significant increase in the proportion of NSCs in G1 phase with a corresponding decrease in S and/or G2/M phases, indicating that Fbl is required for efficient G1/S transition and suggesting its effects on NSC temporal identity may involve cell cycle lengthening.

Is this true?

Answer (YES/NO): NO